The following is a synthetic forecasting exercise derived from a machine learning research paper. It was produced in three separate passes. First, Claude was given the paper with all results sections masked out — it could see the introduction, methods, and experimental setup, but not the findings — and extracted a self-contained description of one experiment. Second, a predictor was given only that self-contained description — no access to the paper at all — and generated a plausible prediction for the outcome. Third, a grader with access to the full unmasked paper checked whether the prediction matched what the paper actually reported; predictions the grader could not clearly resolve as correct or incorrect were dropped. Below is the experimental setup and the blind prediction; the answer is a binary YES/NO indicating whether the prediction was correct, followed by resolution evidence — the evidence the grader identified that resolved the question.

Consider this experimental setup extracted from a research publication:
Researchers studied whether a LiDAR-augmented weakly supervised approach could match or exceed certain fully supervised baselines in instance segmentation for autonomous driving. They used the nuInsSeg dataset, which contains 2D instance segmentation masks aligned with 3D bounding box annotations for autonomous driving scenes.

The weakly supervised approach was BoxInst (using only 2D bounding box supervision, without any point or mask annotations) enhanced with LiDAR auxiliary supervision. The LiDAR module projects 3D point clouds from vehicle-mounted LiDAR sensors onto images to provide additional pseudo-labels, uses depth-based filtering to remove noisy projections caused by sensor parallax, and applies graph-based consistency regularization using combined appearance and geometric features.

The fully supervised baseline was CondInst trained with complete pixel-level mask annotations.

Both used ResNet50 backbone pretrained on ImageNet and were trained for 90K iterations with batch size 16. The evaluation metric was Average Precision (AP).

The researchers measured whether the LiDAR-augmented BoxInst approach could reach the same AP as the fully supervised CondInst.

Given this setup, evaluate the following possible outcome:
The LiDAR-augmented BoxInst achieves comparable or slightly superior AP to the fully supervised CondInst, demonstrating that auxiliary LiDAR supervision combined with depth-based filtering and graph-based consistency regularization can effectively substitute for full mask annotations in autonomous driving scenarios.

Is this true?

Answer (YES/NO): NO